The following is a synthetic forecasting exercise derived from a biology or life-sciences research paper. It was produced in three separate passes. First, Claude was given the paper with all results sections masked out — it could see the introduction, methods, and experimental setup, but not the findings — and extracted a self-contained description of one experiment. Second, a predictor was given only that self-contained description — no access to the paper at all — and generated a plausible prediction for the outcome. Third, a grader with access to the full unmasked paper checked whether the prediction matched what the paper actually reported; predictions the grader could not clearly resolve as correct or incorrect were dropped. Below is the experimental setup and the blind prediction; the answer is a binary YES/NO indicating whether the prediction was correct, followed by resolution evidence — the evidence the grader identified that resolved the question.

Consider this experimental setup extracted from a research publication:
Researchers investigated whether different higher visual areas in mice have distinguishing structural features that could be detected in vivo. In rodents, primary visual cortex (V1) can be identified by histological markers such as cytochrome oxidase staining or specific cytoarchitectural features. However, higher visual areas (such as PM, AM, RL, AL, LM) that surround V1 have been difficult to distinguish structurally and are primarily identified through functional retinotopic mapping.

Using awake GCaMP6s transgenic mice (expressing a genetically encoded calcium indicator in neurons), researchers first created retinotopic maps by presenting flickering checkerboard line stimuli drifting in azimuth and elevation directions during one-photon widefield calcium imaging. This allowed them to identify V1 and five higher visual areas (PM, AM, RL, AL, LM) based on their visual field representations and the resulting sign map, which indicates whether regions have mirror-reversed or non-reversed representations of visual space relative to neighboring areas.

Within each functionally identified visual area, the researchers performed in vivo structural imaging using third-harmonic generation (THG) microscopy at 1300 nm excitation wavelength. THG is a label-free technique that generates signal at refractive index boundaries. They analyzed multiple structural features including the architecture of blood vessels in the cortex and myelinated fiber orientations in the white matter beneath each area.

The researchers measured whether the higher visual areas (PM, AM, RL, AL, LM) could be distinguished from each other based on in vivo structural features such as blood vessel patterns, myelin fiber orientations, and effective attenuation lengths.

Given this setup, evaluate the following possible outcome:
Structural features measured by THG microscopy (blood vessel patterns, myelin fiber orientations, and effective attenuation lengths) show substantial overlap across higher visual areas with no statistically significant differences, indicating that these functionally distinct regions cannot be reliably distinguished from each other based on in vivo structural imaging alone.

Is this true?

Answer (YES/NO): NO